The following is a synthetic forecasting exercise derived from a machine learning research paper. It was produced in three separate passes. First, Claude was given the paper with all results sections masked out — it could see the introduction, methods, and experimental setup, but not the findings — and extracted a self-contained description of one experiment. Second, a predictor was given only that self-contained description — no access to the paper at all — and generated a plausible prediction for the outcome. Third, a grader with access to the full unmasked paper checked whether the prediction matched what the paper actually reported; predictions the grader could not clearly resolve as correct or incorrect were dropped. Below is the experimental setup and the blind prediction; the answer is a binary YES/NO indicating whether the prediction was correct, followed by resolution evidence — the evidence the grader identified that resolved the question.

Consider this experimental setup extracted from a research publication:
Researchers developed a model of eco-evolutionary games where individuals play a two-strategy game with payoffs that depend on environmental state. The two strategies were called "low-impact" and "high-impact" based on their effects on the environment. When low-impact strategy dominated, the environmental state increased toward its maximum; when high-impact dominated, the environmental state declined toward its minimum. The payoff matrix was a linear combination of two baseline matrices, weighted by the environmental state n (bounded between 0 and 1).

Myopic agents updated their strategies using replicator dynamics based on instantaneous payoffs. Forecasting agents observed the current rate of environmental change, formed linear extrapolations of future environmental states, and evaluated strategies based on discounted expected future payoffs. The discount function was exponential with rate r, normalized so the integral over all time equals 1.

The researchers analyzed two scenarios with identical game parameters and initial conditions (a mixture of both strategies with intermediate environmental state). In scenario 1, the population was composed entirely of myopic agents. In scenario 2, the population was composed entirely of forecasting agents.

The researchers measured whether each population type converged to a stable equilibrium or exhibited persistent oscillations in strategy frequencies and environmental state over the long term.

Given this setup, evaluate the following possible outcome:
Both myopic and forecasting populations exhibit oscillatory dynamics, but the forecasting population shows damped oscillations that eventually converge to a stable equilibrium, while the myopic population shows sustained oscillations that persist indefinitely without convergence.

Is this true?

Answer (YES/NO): NO